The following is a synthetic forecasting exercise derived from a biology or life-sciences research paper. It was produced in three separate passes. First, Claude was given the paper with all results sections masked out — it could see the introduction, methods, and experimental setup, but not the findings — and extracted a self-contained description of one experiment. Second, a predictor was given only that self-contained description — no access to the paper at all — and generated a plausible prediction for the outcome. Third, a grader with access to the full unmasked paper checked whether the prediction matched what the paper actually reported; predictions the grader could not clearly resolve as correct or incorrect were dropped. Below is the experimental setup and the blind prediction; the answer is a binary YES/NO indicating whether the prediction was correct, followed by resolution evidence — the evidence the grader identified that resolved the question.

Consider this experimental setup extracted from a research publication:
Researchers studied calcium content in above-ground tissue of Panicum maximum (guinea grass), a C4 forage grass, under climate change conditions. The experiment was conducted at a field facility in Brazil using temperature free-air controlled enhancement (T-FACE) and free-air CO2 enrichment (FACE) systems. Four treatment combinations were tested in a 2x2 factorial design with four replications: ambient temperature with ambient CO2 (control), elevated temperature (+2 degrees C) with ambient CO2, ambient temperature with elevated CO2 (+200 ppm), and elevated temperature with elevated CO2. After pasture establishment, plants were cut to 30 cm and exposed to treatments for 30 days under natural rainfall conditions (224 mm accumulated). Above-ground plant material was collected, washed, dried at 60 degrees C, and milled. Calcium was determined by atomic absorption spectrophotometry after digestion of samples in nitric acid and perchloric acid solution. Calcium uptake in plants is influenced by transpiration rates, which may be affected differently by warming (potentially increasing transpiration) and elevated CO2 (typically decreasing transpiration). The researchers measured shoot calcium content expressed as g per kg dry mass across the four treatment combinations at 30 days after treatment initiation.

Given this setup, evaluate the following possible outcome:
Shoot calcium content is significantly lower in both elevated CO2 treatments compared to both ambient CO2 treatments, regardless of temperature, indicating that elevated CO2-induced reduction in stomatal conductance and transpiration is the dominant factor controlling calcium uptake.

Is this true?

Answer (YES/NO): NO